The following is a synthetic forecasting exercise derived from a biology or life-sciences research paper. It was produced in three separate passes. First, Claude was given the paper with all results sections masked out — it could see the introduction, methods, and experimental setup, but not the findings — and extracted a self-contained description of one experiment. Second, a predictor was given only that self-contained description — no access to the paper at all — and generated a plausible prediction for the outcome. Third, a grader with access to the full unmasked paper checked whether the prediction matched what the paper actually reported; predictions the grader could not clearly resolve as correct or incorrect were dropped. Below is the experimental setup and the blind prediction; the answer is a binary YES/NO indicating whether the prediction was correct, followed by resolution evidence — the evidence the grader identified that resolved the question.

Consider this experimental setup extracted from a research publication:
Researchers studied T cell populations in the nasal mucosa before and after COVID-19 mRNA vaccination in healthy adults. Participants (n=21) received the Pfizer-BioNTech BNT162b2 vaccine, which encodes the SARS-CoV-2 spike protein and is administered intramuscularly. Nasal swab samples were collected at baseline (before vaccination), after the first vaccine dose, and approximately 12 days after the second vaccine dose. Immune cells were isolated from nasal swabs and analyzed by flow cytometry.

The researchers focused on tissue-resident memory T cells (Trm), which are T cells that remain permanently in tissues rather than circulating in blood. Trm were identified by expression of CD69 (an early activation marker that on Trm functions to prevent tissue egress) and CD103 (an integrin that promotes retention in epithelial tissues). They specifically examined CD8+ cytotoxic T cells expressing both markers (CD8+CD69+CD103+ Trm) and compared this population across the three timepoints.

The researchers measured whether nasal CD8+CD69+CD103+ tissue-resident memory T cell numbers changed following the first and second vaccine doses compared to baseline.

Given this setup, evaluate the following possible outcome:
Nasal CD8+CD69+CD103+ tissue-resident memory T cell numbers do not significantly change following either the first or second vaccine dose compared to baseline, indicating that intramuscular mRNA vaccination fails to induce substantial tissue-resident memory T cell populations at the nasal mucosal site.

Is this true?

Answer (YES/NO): NO